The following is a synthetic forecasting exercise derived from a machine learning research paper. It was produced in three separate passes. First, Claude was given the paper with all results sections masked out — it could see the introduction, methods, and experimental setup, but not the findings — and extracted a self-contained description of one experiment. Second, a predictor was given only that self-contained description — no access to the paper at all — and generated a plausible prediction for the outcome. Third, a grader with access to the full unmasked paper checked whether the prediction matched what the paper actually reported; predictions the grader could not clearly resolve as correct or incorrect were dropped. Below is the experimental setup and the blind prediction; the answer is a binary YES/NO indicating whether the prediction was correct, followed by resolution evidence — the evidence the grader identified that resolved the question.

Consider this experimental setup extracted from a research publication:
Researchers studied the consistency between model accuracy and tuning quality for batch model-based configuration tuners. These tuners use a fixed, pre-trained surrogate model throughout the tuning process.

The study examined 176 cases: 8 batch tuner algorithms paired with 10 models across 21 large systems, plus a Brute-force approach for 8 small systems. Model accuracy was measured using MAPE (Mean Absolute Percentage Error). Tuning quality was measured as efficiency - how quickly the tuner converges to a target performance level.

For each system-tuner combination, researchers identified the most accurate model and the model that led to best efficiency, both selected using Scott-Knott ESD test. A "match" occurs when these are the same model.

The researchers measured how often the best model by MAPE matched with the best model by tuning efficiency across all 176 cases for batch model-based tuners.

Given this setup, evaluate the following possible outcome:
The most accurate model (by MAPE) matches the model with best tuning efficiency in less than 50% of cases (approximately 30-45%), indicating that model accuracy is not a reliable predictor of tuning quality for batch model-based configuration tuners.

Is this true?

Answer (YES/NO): NO